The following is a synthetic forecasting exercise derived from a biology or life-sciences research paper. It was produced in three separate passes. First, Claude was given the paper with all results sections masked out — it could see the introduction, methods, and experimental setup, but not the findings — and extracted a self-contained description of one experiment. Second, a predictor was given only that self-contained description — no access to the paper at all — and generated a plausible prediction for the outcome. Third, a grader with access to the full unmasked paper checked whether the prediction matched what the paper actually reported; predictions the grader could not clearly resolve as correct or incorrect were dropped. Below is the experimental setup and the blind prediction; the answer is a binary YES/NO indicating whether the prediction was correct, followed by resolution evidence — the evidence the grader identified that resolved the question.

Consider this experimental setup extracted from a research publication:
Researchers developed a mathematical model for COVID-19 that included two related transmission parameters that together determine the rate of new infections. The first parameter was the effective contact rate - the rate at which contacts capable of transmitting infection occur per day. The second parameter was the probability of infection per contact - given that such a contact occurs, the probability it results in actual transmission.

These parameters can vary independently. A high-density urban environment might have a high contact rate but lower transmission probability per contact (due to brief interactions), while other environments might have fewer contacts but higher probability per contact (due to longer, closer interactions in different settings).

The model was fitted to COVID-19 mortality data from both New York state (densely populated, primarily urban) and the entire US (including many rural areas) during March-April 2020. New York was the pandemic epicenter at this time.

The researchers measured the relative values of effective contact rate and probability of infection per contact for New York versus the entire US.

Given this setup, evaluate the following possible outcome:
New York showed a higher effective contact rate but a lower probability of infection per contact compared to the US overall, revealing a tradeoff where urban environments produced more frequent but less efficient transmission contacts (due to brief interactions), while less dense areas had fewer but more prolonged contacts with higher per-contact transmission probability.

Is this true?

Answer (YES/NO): NO